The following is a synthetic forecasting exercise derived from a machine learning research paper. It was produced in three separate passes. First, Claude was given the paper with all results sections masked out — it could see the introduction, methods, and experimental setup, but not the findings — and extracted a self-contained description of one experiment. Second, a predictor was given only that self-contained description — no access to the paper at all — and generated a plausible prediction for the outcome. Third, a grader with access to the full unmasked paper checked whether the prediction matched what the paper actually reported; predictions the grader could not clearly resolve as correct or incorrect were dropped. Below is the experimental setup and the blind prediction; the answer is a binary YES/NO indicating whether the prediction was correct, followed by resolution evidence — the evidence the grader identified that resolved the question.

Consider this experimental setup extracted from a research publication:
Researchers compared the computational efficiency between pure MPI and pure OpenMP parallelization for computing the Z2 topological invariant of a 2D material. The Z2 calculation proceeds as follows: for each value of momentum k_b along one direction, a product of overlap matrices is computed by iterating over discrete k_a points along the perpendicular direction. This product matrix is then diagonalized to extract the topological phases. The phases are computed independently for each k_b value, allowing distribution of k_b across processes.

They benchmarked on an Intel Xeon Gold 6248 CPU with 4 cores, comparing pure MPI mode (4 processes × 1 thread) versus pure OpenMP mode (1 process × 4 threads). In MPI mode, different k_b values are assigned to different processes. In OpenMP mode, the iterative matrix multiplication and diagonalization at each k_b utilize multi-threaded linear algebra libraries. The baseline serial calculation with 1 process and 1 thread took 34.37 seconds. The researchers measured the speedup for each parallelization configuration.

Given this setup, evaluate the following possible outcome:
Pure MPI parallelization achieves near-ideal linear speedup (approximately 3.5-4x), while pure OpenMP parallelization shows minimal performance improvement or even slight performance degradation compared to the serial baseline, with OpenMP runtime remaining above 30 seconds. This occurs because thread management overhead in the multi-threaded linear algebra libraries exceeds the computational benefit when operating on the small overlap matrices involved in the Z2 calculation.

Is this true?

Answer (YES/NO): NO